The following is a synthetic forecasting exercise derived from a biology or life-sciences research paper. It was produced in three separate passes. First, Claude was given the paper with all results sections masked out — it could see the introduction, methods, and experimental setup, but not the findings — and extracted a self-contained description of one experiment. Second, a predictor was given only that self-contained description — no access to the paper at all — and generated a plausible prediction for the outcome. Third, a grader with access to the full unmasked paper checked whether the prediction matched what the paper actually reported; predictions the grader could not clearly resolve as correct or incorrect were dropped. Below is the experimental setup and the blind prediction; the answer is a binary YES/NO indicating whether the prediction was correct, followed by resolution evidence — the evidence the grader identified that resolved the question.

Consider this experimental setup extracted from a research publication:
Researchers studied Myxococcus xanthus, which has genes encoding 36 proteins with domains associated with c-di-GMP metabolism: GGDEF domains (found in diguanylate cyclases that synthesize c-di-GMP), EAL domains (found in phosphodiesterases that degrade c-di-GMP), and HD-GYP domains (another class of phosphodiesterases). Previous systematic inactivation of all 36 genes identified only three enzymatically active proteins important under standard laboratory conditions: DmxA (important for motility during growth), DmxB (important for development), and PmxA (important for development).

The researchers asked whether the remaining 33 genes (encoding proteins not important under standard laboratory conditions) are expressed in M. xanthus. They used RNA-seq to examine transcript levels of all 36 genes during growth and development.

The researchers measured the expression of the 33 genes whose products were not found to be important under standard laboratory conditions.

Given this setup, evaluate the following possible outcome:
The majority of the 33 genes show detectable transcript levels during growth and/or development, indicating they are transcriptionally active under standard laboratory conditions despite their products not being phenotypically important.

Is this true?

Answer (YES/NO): YES